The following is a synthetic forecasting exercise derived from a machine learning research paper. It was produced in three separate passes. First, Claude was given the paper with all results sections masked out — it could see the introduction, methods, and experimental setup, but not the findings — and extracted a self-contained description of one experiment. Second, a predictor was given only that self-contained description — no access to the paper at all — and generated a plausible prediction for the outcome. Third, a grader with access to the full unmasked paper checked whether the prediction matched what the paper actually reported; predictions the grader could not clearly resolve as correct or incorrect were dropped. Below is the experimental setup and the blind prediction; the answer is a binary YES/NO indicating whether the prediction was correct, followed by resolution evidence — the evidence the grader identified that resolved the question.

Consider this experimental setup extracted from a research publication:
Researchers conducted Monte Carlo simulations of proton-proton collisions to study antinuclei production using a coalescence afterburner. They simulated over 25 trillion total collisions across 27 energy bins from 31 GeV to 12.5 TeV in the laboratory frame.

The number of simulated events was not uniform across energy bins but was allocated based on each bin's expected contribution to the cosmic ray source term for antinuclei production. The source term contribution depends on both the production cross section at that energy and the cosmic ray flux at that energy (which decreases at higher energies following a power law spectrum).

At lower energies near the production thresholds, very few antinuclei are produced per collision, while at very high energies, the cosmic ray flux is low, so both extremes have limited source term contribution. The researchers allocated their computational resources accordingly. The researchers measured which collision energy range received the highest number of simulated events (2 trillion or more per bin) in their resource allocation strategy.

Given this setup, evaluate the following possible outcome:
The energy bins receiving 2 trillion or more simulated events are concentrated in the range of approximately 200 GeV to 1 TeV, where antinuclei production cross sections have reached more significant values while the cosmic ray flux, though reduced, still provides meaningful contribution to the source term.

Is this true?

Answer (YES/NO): YES